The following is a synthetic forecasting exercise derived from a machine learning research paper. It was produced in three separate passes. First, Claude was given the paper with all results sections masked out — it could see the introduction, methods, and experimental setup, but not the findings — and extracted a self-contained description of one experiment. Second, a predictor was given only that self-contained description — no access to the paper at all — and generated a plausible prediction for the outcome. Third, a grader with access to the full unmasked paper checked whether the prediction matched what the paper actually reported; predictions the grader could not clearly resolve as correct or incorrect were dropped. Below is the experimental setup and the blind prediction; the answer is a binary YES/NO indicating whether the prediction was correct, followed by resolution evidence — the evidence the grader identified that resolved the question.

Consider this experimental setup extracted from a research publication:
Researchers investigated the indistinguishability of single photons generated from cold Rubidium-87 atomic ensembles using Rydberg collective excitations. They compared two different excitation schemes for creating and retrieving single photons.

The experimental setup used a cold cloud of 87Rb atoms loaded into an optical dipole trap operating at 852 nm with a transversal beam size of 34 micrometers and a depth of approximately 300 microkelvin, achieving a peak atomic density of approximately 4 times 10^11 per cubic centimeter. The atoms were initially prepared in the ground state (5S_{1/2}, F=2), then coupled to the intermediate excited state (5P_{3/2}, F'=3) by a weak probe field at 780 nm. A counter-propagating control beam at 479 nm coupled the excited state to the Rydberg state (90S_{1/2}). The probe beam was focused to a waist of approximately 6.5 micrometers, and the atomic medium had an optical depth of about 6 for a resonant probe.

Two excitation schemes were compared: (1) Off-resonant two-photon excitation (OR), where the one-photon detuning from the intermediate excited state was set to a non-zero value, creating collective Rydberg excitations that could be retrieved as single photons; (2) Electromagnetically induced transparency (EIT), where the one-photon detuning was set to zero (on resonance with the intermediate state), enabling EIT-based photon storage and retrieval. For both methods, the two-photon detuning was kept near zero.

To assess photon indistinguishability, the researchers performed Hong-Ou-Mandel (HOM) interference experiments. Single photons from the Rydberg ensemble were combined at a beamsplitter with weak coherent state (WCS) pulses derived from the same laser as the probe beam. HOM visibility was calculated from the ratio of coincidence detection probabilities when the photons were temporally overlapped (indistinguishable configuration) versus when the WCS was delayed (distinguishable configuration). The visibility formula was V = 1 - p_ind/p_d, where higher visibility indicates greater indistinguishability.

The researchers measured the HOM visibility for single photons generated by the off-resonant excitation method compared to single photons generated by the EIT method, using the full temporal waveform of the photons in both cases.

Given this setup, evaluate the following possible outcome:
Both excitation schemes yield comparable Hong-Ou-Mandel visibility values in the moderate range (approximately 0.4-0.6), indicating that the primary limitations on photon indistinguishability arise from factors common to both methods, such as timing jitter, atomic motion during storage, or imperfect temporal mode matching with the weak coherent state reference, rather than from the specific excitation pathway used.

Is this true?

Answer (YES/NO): NO